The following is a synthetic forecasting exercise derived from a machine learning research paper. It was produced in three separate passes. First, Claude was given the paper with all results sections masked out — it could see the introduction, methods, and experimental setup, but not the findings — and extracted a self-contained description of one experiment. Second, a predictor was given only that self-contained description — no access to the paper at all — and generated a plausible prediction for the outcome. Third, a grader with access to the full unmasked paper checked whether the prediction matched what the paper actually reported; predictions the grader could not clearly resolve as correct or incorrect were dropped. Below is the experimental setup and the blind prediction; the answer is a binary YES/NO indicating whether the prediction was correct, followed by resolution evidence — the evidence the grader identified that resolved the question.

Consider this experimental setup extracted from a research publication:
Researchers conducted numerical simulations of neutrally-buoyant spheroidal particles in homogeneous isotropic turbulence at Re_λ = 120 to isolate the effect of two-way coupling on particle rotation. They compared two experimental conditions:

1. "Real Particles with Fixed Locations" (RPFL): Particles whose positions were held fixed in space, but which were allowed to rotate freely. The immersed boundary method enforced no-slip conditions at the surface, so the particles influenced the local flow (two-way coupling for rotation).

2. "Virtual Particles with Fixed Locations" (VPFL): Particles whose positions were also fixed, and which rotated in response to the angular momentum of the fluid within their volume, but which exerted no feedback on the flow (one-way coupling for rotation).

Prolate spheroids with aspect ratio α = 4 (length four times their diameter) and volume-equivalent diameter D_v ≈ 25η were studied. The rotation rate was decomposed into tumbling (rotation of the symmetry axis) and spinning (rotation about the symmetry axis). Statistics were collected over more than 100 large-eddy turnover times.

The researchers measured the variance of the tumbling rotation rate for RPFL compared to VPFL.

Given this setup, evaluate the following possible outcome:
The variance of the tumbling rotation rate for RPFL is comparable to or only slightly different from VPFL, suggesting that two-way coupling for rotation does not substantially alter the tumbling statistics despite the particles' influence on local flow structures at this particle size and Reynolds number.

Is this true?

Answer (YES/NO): NO